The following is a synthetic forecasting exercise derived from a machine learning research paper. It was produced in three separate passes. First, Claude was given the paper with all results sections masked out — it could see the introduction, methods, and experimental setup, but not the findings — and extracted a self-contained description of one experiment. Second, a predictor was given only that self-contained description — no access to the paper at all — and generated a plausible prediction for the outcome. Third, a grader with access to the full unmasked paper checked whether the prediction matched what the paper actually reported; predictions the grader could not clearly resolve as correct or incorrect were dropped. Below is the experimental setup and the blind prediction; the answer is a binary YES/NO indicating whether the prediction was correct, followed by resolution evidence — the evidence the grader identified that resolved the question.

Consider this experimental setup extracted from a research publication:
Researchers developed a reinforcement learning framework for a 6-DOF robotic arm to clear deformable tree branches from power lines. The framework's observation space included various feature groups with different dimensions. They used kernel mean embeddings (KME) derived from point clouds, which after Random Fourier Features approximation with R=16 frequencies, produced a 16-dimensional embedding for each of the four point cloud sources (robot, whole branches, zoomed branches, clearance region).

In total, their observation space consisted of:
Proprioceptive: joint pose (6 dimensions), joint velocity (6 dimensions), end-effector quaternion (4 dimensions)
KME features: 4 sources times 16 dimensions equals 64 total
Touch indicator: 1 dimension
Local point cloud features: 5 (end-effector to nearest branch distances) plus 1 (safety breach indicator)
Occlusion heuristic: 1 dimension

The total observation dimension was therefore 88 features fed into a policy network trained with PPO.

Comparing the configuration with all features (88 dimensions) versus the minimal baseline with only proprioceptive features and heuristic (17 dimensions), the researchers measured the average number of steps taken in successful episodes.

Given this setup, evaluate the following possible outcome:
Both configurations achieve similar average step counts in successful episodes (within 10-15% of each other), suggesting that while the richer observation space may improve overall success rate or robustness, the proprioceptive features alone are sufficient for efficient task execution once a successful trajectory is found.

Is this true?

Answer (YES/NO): NO